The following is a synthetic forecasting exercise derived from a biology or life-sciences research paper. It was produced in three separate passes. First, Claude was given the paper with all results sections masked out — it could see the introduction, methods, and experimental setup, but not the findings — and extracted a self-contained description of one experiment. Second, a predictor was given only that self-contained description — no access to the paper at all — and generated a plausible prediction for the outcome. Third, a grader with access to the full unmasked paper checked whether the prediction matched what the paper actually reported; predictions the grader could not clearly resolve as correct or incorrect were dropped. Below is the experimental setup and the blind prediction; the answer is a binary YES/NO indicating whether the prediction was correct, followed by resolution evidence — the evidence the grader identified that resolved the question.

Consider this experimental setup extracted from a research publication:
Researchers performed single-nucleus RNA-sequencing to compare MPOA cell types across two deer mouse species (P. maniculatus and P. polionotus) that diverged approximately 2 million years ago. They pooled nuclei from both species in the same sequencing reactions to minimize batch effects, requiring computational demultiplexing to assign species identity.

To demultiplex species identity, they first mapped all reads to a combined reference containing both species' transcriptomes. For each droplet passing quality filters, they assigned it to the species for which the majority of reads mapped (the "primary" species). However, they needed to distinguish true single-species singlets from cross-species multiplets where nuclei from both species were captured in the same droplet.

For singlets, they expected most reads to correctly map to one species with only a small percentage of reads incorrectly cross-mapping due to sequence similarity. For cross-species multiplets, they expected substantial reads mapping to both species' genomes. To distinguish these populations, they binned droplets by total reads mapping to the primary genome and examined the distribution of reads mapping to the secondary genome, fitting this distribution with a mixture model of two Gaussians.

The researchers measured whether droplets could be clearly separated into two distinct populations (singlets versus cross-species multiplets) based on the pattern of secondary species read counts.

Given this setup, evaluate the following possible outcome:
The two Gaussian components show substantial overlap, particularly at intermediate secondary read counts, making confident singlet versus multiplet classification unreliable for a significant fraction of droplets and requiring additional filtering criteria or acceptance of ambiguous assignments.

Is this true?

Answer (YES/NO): NO